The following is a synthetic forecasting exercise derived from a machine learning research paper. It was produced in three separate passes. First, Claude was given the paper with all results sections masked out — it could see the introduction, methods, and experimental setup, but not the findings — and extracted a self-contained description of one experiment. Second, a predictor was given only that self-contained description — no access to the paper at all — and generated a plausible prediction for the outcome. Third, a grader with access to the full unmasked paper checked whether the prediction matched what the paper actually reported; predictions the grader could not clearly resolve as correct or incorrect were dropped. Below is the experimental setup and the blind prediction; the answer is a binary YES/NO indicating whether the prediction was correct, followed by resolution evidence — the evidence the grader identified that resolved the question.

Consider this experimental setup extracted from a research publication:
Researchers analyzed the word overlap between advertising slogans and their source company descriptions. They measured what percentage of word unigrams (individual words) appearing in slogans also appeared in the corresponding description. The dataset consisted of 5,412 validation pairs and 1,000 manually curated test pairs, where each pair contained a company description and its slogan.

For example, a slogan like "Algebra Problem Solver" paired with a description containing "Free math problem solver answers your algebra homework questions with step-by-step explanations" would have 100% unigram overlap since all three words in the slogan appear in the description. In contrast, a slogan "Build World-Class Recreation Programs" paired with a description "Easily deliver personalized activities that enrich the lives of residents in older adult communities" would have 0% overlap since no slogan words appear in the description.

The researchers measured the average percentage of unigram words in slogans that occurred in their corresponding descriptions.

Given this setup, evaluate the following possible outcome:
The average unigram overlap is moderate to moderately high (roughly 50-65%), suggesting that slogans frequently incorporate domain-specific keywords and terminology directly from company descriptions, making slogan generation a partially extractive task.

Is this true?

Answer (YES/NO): YES